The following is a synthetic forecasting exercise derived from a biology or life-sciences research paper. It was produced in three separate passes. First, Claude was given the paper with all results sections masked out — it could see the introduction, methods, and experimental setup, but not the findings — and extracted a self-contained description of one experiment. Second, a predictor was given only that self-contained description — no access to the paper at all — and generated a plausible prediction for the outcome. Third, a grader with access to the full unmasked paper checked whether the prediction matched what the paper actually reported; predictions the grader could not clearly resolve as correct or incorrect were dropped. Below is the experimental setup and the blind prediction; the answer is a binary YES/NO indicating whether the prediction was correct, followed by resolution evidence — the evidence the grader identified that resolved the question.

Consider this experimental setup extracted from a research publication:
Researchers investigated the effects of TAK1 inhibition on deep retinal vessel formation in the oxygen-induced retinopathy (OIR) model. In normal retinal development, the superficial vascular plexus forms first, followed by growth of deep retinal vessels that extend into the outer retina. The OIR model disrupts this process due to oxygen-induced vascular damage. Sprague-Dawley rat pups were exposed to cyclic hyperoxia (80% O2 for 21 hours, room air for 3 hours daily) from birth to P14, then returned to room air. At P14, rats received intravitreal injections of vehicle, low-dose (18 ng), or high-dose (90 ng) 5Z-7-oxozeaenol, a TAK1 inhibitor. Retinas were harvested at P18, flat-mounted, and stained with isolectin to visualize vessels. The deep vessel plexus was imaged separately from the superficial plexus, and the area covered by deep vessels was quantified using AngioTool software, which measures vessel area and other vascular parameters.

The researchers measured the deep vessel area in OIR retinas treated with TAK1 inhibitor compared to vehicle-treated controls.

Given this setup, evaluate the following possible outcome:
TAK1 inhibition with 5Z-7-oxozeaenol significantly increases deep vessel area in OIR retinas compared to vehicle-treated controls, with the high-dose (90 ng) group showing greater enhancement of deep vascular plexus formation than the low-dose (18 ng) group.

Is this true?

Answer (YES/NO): NO